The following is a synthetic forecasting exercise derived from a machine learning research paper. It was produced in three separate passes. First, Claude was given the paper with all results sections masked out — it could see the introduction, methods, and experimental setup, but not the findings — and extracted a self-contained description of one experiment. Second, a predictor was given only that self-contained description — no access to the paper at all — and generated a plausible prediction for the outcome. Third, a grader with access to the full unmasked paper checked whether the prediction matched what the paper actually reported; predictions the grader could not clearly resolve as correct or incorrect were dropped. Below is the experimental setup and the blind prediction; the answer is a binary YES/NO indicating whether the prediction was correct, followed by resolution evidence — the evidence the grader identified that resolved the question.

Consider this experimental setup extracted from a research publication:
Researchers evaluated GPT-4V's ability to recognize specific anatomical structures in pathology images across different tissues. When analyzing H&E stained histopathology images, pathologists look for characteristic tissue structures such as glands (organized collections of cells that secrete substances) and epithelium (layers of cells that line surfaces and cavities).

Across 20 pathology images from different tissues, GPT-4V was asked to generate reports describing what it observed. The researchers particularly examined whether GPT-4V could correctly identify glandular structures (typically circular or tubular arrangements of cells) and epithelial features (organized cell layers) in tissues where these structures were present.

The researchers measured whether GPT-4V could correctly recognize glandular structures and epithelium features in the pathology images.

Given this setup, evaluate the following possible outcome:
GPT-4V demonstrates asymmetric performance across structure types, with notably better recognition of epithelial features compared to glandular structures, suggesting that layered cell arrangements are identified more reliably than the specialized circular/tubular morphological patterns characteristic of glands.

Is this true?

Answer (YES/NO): NO